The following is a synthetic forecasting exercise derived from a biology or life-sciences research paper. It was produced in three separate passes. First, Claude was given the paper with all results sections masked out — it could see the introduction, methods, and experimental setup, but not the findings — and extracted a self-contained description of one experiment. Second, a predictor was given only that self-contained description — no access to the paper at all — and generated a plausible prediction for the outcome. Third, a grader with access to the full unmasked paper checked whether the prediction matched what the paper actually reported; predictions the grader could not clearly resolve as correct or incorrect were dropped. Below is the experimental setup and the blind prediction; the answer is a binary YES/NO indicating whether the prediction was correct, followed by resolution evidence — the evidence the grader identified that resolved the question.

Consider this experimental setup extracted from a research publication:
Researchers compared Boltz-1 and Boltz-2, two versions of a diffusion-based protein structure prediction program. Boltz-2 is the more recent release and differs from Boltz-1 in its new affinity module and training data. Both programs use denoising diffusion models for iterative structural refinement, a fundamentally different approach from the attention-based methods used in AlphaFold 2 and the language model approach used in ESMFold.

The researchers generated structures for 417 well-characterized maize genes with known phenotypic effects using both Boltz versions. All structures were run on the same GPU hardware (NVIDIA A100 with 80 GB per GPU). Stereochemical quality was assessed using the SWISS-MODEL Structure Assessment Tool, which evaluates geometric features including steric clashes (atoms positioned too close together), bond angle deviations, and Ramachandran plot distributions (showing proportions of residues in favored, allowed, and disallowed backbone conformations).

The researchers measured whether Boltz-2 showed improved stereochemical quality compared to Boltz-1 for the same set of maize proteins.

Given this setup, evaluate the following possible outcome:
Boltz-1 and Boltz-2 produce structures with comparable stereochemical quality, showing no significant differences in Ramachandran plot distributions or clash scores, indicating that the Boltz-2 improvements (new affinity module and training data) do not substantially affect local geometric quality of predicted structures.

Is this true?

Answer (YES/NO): NO